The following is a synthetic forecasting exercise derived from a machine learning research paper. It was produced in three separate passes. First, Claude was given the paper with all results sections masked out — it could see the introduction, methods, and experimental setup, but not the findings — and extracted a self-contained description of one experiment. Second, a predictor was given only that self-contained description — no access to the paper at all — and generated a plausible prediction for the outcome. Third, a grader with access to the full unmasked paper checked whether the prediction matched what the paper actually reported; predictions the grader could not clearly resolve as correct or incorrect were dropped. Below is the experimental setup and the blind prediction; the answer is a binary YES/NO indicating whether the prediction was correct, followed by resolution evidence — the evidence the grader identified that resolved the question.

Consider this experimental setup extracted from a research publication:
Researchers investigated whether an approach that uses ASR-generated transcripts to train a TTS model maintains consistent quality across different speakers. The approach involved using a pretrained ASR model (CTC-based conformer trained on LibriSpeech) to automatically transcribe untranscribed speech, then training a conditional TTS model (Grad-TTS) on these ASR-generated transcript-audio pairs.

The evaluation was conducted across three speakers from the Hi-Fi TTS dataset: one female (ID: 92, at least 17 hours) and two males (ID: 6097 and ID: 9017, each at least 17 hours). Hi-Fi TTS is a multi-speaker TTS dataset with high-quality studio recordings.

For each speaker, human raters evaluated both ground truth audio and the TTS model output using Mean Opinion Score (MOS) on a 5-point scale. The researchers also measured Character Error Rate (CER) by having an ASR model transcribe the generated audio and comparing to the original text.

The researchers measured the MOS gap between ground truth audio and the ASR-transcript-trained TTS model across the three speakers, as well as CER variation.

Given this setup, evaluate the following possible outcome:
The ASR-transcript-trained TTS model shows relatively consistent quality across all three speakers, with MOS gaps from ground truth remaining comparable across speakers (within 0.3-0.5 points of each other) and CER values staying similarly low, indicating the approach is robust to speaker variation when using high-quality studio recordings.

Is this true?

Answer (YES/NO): NO